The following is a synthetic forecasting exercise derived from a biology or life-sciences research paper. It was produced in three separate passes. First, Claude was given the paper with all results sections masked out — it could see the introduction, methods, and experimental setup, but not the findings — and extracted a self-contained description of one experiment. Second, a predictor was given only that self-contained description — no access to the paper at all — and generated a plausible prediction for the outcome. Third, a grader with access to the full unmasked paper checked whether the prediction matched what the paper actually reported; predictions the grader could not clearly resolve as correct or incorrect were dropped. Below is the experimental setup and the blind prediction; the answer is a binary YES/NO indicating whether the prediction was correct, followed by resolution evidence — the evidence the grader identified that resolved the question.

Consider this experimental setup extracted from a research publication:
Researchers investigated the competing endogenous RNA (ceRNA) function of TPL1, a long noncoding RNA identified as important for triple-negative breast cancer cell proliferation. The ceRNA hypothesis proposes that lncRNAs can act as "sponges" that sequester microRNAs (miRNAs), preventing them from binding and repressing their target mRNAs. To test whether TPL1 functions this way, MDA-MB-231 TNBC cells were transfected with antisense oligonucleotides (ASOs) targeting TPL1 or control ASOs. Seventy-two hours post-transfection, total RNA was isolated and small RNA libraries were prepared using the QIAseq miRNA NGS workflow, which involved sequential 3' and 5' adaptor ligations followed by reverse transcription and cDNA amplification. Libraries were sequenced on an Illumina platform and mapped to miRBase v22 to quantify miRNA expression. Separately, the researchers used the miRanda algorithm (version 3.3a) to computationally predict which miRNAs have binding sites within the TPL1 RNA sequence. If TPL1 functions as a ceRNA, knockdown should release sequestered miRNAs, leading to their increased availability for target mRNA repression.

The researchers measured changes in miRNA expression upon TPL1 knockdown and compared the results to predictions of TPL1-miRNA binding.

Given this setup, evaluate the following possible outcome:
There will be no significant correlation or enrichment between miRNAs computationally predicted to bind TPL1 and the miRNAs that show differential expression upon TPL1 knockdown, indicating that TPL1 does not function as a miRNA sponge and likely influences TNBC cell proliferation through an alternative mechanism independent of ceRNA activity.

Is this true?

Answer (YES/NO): NO